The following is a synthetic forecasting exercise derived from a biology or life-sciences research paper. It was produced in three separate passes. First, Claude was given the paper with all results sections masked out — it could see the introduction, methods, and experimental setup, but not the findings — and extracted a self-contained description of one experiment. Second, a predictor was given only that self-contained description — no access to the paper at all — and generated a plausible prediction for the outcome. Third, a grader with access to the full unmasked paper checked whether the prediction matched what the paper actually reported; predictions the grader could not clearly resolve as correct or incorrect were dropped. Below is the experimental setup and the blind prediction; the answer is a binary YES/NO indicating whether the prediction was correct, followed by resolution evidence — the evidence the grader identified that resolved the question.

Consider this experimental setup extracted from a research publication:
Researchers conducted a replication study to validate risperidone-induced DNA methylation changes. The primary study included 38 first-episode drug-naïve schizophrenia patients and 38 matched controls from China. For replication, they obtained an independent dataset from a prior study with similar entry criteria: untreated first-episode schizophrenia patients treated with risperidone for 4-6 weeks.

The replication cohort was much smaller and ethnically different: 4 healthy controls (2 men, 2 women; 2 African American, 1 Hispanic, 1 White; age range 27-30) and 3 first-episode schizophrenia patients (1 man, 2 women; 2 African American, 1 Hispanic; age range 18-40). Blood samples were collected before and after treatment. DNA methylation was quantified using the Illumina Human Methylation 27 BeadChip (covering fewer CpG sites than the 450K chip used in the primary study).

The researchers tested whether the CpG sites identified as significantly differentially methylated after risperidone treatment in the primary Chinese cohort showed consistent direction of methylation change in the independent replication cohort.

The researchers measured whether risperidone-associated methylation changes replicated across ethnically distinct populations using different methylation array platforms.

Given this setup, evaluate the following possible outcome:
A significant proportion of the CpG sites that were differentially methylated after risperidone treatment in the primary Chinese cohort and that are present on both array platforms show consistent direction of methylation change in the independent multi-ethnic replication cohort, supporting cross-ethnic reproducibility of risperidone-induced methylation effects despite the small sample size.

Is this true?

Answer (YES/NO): NO